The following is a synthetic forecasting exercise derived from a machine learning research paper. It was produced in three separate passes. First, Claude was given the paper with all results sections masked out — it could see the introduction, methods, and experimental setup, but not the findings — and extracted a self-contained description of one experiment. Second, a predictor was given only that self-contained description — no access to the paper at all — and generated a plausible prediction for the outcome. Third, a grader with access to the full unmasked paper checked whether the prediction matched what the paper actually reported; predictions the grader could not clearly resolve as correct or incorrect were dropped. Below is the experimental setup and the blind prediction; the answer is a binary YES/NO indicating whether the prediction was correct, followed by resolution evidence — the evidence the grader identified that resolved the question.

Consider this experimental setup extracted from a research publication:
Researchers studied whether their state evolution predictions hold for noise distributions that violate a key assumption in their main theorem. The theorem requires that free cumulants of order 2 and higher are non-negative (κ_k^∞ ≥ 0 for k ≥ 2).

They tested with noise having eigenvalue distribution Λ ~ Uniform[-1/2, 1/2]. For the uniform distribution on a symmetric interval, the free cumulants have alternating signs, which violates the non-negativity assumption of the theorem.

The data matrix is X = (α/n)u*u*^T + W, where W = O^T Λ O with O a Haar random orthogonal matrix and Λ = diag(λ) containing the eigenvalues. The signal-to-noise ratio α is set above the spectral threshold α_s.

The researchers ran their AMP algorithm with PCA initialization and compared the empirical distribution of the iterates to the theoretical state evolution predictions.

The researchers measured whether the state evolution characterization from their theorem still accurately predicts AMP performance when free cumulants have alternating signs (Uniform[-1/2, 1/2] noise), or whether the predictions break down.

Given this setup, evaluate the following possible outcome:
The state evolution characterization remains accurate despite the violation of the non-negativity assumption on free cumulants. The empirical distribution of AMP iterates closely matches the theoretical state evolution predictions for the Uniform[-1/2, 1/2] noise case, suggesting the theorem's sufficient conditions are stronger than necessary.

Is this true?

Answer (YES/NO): YES